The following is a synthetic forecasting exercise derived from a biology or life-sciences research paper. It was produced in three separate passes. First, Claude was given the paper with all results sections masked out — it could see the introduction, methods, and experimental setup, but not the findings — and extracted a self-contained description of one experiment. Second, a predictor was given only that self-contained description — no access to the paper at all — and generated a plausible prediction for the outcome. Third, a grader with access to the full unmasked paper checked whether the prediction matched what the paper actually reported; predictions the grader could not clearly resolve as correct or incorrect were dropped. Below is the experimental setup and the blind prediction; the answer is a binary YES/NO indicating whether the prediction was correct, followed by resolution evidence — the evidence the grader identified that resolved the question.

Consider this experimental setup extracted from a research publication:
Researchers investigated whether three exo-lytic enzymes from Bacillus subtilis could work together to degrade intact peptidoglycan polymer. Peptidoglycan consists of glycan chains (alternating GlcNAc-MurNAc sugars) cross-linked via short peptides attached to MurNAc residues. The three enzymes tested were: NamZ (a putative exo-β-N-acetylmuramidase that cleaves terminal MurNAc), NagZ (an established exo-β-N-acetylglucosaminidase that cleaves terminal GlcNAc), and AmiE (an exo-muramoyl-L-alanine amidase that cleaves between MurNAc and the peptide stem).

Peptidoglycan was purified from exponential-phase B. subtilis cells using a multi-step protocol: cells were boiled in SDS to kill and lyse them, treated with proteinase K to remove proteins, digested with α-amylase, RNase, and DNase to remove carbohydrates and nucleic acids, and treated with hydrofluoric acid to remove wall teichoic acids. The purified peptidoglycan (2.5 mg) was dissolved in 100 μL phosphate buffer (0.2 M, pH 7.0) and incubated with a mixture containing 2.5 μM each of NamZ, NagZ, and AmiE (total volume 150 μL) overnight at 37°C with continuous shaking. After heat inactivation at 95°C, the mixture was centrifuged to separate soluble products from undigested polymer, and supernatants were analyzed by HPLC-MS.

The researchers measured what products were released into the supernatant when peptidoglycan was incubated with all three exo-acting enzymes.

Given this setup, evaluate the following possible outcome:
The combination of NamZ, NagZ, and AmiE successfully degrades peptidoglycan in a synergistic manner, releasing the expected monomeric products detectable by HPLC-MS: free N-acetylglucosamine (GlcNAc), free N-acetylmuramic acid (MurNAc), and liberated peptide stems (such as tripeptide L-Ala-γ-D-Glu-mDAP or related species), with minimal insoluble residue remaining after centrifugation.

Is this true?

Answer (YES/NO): NO